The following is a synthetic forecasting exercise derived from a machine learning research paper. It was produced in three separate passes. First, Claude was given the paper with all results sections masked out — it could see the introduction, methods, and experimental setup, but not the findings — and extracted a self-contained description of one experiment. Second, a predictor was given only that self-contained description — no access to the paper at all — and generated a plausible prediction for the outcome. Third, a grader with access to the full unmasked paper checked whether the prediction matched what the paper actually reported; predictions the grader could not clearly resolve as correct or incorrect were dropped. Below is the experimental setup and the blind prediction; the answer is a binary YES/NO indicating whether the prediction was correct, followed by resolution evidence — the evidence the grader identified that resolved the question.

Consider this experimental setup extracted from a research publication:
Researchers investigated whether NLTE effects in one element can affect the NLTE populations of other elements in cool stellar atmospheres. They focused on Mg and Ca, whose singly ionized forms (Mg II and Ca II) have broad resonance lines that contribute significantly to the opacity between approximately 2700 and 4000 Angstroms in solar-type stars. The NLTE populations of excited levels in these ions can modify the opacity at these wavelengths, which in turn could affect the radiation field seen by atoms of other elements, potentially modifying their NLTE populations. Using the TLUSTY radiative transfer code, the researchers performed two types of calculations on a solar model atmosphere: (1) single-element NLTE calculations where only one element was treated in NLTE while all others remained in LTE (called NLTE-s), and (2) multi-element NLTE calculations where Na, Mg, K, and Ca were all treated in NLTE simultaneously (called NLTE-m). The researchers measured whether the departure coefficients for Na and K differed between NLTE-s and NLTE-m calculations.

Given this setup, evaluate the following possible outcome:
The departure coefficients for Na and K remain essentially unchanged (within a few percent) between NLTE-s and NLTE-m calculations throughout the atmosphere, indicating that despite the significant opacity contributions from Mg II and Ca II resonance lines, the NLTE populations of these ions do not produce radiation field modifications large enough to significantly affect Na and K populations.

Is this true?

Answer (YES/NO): YES